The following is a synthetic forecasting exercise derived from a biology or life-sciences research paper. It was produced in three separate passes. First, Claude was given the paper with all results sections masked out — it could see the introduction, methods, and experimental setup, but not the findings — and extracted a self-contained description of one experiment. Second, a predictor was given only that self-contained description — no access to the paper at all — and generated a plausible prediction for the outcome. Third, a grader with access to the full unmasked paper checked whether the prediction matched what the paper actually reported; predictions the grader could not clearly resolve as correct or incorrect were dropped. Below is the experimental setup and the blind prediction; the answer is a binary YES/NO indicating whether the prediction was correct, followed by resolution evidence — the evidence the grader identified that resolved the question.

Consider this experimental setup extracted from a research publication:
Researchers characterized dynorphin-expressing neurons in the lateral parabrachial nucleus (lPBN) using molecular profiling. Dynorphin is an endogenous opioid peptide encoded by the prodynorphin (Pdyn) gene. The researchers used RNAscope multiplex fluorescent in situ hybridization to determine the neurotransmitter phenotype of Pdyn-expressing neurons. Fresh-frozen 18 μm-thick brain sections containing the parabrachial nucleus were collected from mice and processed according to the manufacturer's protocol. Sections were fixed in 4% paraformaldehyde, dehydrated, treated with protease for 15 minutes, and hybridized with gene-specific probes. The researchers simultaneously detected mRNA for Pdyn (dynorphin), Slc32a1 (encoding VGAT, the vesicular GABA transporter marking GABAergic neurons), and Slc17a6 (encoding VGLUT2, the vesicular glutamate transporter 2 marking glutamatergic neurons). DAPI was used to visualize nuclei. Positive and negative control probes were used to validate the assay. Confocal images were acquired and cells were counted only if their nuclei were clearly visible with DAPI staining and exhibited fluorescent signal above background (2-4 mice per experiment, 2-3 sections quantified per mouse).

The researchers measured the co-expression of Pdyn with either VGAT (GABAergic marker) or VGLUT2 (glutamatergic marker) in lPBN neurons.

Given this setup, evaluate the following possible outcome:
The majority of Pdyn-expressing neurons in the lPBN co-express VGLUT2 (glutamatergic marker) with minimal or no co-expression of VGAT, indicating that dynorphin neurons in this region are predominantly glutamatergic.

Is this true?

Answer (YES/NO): YES